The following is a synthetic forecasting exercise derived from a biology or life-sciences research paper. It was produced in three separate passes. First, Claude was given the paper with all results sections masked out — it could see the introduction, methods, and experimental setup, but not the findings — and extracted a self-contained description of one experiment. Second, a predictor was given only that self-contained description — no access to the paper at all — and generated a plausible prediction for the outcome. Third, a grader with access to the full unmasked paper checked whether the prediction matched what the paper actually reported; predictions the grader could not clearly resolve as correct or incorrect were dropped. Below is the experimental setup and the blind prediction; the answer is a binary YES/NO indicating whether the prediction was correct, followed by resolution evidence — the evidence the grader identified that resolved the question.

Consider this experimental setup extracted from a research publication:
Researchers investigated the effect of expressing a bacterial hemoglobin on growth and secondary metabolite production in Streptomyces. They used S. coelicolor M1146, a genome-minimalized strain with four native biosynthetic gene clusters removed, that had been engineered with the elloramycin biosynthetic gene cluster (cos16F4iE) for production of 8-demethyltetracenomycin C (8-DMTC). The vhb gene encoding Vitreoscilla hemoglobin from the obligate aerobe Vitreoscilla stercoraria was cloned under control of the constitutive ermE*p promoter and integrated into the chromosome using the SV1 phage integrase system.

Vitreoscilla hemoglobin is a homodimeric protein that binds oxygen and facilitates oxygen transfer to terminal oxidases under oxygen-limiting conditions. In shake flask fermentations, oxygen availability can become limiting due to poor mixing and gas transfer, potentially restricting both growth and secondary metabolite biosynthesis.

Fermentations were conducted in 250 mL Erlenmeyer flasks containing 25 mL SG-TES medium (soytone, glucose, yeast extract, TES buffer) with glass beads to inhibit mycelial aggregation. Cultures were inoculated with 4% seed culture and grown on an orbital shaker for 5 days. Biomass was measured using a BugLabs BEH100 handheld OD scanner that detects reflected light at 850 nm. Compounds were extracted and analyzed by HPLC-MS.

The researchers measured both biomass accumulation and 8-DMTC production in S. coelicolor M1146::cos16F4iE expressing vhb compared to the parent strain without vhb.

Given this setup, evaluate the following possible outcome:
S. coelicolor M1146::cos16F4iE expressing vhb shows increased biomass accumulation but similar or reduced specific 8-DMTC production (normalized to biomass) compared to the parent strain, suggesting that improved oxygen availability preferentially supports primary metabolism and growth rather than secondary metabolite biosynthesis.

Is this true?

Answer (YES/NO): NO